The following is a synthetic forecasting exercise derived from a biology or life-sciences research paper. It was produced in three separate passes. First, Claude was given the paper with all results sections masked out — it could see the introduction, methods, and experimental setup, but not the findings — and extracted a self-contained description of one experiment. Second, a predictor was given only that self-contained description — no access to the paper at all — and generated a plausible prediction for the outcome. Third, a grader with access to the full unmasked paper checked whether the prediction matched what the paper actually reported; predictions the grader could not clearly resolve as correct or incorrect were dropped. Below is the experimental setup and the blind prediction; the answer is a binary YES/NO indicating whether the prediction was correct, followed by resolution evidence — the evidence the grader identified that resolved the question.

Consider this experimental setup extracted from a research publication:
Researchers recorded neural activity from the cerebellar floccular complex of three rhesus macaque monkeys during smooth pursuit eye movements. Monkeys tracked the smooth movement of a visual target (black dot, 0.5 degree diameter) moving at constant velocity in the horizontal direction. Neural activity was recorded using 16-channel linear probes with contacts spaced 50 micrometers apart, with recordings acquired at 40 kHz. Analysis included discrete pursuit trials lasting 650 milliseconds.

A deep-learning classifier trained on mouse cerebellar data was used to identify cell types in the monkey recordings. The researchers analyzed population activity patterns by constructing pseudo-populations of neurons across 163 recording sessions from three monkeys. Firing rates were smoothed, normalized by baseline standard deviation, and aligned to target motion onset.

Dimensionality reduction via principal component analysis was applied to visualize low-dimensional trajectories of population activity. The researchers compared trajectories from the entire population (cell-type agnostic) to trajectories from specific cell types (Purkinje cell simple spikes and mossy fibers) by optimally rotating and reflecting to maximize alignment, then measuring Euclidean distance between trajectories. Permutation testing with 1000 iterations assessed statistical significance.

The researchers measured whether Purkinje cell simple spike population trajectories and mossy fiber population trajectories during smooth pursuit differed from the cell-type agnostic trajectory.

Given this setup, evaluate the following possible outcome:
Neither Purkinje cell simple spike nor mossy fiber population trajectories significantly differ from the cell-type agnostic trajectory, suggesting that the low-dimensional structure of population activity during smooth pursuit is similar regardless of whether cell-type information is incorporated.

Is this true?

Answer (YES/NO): NO